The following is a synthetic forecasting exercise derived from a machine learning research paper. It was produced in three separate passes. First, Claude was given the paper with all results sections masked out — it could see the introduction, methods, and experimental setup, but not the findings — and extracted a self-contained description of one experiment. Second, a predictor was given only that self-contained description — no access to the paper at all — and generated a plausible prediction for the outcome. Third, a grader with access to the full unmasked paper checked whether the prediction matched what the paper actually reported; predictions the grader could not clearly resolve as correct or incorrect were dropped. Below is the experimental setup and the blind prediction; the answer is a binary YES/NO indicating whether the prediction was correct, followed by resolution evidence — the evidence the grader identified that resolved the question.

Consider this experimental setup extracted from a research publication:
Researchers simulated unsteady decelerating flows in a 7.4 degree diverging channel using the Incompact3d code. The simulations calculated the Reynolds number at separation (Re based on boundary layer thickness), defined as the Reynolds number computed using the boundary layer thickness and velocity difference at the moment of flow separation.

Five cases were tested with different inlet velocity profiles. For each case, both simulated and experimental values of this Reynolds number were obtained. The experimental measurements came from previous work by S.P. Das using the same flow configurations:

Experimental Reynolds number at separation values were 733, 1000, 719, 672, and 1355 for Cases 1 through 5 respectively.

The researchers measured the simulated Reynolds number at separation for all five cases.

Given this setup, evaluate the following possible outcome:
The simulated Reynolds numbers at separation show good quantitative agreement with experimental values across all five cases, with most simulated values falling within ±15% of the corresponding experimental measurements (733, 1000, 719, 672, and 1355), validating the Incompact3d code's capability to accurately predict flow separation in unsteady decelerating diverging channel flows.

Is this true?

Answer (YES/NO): YES